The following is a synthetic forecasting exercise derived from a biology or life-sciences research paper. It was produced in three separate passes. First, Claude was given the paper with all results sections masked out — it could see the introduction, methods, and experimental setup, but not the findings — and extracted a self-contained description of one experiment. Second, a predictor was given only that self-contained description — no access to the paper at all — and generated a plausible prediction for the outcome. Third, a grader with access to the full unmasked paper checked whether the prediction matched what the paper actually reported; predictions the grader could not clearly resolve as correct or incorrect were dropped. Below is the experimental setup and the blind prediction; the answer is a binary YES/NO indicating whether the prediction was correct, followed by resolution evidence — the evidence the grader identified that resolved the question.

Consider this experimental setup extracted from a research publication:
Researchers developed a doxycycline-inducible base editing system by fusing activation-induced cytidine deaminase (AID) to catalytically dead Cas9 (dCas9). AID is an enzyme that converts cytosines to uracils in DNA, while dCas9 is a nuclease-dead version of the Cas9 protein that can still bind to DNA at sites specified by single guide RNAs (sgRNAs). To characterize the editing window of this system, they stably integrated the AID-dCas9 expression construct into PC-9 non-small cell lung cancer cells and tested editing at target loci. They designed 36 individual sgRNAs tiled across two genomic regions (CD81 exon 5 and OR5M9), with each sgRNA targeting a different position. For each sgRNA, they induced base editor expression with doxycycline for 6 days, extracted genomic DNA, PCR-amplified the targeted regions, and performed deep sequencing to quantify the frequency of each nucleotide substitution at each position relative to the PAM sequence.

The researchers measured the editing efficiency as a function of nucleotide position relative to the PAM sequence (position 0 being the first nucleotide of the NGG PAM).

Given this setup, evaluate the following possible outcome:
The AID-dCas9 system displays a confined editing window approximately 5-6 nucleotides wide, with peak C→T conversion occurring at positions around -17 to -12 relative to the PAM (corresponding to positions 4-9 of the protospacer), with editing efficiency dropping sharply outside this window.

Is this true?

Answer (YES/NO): NO